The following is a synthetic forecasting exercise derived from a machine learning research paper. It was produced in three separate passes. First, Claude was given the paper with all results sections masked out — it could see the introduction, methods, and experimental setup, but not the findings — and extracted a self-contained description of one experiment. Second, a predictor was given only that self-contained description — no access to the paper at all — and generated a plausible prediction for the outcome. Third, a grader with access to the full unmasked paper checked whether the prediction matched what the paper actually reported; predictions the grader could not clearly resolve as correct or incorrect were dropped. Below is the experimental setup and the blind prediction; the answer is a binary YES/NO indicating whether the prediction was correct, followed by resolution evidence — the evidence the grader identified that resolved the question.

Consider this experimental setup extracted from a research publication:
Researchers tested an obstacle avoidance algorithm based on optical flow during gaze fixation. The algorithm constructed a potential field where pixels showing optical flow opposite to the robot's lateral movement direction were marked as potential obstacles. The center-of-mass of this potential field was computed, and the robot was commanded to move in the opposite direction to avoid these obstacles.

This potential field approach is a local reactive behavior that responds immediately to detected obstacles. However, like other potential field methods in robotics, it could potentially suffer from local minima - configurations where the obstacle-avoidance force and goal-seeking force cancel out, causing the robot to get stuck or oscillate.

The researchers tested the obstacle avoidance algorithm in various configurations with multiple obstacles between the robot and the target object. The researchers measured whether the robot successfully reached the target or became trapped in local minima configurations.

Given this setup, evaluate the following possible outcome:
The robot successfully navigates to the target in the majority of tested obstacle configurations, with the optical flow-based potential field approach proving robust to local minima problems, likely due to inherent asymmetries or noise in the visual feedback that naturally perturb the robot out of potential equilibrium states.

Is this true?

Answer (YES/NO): NO